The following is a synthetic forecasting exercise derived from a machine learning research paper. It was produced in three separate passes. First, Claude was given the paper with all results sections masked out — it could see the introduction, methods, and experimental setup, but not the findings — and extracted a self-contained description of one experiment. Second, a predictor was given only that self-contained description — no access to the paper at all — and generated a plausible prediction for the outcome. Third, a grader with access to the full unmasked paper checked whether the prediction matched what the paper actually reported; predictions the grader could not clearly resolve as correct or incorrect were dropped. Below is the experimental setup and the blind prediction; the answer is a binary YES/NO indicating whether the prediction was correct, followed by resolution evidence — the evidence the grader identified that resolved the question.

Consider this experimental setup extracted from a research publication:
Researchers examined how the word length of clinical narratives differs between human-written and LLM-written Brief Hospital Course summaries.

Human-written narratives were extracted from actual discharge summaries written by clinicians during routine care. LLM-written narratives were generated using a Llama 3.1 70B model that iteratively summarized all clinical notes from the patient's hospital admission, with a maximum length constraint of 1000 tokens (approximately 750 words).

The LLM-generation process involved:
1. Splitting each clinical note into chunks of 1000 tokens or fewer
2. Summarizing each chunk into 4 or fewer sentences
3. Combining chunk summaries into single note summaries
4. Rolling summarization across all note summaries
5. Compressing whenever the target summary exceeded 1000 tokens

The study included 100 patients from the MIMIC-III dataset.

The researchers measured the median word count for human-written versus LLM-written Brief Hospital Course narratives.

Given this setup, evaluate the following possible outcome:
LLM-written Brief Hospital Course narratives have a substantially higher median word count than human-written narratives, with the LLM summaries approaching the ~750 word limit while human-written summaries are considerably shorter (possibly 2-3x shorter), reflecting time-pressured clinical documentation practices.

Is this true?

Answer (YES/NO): NO